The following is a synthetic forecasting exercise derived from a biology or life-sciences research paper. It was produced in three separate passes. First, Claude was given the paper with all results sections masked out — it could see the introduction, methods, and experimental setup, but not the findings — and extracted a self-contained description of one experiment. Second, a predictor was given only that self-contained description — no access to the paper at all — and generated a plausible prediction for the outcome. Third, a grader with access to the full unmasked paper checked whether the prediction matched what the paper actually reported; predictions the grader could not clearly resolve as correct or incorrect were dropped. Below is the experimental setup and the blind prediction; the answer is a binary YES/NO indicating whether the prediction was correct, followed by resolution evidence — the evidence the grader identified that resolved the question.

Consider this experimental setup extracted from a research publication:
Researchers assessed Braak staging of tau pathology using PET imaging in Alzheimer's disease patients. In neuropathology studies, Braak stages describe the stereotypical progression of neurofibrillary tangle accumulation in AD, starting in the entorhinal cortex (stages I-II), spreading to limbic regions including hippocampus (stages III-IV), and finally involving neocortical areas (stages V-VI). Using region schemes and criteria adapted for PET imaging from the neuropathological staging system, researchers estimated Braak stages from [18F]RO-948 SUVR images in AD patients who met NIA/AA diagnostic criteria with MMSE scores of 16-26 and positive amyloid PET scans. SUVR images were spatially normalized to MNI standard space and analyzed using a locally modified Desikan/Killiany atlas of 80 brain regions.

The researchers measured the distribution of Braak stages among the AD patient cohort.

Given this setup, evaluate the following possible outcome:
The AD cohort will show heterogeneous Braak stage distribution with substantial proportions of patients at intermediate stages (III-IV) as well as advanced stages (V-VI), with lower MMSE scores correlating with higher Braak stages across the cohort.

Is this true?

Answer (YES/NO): NO